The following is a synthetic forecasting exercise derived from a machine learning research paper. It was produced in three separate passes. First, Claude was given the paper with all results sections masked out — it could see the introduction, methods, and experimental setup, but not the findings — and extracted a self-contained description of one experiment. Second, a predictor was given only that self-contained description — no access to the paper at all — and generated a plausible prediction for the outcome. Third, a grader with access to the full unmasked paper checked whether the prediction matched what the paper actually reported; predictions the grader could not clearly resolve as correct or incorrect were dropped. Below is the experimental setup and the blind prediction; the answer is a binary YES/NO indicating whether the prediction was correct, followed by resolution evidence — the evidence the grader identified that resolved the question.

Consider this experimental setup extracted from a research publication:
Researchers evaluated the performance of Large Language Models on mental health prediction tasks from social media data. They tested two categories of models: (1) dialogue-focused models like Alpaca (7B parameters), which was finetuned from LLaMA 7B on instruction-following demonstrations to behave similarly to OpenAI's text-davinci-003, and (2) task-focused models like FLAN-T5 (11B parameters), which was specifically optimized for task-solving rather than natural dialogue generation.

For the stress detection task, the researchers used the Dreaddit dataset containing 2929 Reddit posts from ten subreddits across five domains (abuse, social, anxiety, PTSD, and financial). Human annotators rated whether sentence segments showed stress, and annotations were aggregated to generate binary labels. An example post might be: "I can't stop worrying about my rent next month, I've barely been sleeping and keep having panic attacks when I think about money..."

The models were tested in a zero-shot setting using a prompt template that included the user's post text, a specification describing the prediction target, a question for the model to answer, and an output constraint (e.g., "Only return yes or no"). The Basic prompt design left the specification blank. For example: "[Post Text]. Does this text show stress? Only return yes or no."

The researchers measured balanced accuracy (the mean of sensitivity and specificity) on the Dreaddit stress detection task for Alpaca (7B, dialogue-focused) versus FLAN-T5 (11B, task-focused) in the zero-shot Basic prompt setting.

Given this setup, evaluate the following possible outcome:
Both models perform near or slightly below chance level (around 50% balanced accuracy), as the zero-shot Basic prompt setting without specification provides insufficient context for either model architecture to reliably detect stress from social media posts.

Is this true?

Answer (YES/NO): NO